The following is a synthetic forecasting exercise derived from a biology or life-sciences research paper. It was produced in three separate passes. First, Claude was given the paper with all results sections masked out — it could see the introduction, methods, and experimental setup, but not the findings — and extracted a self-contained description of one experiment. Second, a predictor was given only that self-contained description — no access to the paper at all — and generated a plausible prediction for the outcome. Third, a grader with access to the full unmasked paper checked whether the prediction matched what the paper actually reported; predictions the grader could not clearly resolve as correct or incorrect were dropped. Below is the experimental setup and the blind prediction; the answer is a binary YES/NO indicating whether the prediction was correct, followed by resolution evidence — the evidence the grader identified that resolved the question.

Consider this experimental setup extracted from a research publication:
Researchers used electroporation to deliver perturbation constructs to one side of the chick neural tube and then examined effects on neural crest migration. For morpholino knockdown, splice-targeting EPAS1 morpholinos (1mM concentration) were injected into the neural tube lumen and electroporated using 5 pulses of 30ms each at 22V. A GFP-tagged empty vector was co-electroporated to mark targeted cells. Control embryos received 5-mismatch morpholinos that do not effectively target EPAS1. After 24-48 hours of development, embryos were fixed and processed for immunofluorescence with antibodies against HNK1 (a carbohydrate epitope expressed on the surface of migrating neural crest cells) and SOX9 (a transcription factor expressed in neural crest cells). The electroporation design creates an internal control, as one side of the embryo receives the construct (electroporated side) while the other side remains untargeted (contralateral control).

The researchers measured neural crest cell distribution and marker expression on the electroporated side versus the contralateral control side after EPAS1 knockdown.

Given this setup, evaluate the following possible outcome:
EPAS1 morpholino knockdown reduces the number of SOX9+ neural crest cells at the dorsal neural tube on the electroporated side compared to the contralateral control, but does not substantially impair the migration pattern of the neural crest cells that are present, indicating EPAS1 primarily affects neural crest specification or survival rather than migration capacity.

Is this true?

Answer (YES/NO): NO